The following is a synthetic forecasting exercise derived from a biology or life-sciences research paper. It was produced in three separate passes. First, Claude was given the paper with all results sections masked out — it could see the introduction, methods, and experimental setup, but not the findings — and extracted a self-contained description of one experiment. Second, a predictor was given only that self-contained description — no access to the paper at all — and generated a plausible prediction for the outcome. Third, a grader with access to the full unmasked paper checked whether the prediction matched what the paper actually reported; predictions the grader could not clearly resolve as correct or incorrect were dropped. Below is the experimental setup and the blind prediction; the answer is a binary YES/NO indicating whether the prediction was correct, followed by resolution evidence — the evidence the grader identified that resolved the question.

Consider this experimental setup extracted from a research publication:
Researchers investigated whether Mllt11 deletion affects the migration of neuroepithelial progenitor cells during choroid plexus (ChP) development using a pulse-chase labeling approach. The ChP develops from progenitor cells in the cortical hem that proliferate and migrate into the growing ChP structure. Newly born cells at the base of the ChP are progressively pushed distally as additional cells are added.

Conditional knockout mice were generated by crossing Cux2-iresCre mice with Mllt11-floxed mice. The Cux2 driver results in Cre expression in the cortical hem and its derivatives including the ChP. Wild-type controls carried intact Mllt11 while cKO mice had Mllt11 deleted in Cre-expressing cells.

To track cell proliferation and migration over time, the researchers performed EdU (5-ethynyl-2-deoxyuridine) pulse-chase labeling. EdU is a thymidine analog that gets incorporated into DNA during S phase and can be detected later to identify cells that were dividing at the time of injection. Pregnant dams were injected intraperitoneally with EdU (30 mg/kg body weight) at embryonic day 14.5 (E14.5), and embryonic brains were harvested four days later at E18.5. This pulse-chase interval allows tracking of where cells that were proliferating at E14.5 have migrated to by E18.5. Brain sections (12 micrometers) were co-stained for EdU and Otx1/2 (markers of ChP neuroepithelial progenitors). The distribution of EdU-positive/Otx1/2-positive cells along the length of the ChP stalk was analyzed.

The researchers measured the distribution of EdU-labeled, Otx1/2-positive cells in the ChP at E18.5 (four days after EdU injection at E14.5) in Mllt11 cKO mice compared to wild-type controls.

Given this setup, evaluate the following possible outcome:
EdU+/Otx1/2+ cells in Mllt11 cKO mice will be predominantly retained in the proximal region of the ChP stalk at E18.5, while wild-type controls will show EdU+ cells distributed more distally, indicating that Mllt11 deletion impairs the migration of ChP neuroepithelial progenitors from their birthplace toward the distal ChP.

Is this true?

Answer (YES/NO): YES